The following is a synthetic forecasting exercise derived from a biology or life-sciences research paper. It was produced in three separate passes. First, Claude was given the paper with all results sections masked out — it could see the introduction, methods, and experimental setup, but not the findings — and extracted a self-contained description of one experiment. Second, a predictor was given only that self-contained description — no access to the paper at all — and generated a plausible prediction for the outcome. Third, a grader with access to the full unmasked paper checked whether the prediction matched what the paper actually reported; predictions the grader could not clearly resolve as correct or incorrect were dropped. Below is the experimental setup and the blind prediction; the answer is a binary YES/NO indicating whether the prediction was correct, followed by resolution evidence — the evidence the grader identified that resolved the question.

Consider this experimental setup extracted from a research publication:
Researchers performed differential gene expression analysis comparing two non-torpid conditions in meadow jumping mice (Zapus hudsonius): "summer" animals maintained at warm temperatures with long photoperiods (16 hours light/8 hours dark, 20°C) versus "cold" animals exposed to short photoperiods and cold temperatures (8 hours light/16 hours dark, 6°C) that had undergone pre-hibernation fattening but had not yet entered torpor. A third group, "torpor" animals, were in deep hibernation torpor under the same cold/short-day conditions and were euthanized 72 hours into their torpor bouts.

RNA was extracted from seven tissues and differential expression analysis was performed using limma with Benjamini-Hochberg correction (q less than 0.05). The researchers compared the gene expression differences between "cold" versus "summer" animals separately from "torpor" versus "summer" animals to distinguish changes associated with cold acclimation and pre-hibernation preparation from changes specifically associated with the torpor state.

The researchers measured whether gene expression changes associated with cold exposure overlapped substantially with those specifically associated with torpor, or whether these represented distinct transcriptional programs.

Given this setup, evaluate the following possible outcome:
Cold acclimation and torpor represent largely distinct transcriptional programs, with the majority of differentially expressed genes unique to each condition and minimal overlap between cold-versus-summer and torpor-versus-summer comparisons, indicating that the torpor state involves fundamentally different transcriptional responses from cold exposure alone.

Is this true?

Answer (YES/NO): NO